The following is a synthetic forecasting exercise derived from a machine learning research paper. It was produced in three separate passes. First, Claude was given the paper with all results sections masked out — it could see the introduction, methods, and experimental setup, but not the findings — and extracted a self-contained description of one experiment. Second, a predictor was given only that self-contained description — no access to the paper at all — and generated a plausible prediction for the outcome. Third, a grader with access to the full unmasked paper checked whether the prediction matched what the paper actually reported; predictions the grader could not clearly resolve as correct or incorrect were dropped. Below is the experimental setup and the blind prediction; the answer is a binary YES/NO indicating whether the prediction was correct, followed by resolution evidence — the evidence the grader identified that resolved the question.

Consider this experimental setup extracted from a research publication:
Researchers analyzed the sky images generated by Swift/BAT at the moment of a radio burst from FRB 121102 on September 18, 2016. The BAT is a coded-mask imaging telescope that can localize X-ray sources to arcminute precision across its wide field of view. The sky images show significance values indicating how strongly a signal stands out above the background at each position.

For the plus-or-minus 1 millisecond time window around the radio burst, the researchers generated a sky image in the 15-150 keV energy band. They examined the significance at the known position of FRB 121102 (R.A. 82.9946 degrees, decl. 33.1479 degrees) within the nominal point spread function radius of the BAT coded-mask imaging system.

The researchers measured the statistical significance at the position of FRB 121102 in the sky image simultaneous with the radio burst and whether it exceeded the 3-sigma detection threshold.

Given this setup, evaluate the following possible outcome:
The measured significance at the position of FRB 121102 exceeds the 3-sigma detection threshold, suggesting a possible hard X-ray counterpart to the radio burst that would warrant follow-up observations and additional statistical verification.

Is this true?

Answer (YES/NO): NO